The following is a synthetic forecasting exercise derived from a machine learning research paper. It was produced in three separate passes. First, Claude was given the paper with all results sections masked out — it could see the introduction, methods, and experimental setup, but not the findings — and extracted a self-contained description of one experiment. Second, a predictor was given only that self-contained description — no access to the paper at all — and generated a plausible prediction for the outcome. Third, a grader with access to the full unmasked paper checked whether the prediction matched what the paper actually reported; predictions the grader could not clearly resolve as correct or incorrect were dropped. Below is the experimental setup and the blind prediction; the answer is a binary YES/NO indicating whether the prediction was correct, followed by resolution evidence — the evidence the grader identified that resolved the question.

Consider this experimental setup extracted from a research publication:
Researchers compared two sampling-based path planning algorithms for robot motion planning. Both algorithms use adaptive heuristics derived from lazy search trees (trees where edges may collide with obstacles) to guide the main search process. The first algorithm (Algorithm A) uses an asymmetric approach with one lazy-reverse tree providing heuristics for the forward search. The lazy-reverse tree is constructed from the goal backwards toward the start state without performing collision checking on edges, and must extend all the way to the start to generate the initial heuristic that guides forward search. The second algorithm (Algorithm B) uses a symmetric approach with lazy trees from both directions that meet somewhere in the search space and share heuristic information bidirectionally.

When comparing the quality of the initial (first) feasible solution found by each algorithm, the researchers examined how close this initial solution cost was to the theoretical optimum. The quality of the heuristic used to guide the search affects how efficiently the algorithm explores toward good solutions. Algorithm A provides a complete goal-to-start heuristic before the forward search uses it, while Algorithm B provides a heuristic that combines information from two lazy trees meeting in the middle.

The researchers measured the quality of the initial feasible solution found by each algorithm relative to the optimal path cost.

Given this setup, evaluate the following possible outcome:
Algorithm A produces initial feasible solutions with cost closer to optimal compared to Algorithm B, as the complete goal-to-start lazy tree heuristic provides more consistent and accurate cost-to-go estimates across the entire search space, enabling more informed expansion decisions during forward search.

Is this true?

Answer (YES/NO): YES